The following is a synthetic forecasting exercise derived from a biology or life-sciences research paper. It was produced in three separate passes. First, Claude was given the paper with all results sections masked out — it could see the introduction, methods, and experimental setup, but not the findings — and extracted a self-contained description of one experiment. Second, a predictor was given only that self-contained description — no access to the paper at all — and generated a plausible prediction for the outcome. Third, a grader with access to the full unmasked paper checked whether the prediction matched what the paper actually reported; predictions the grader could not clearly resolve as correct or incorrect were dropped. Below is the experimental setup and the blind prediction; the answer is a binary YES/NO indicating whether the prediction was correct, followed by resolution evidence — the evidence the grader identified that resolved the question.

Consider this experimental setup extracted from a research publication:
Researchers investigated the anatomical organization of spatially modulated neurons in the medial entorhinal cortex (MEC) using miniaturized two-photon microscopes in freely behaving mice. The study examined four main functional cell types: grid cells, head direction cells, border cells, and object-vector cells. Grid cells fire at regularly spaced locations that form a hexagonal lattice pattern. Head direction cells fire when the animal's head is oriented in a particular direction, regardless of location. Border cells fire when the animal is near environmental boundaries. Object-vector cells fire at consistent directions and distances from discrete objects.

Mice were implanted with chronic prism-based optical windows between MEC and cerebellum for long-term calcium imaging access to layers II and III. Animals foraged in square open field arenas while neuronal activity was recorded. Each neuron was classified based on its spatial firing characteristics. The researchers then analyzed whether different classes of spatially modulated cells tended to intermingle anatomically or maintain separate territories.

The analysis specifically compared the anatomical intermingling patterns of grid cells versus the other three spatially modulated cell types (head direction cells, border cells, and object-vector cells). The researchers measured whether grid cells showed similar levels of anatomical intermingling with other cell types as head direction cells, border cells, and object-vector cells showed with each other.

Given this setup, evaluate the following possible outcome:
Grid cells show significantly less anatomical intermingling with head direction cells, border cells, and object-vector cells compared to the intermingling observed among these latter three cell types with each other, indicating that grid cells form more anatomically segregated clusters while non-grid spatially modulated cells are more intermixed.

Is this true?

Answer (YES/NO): YES